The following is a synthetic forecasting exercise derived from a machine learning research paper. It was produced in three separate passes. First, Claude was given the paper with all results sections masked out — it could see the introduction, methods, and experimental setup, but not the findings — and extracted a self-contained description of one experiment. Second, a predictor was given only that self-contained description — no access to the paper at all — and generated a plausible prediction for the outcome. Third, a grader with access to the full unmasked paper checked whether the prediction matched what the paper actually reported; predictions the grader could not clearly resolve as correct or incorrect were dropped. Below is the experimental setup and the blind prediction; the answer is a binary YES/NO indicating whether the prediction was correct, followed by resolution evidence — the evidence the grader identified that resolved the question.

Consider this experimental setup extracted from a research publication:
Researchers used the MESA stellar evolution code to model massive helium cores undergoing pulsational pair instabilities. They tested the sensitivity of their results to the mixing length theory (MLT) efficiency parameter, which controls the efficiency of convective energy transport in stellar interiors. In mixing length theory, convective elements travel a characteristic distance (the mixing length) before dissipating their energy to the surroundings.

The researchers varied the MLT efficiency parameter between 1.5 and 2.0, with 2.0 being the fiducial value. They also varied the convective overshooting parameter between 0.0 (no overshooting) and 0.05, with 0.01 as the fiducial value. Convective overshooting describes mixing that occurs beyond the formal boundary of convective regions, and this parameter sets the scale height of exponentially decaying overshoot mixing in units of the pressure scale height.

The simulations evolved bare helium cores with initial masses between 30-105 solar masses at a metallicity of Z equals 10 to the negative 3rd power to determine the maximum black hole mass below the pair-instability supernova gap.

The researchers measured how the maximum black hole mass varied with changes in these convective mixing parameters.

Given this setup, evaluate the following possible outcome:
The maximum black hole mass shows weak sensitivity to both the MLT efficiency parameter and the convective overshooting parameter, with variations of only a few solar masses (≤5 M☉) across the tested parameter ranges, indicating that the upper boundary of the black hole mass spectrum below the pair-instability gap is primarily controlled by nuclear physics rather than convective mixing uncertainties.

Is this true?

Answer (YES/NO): YES